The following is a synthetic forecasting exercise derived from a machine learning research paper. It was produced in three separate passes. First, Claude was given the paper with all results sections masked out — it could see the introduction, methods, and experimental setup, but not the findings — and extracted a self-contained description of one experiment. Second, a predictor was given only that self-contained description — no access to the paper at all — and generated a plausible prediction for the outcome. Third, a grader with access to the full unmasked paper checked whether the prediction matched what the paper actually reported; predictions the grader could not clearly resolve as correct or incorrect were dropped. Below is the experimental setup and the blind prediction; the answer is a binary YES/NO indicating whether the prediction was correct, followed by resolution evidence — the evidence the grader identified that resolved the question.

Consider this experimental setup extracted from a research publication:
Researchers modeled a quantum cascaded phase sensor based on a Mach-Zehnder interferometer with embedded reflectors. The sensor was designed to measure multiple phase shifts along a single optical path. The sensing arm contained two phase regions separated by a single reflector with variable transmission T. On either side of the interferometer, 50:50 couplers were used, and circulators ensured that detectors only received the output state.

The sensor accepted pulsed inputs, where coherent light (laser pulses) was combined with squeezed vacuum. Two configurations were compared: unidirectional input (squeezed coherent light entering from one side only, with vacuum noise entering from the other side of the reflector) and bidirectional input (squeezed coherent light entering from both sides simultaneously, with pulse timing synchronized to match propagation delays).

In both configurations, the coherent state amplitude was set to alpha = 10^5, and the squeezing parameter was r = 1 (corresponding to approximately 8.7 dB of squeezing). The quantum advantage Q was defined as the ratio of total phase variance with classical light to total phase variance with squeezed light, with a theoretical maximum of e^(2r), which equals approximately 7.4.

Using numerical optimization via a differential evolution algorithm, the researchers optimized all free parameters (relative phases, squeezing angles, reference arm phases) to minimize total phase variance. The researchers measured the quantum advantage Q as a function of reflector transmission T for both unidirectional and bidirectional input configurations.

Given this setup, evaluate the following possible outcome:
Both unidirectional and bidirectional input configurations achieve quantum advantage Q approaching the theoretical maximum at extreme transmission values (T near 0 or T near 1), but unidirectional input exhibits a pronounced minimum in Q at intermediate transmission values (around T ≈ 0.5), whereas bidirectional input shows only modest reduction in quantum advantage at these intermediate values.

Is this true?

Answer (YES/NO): NO